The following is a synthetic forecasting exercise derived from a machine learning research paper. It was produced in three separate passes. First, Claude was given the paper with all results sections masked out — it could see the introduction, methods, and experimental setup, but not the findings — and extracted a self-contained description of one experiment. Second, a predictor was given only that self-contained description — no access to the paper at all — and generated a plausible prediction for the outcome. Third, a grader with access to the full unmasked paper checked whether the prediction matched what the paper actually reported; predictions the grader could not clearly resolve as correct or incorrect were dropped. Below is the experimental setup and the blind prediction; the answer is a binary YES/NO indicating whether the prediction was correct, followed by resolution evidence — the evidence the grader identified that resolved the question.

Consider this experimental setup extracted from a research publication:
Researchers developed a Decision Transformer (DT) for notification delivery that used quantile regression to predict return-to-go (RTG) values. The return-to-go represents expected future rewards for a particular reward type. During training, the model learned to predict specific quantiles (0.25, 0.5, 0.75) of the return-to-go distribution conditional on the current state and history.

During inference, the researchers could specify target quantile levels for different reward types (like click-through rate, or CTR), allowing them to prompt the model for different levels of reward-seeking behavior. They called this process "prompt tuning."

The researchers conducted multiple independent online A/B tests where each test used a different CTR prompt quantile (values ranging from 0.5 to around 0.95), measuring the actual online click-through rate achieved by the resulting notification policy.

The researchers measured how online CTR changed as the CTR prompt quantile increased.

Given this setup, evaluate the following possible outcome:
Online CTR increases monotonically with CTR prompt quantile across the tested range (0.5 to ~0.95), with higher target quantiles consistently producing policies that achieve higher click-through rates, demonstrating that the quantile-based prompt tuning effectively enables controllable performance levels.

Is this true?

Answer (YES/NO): YES